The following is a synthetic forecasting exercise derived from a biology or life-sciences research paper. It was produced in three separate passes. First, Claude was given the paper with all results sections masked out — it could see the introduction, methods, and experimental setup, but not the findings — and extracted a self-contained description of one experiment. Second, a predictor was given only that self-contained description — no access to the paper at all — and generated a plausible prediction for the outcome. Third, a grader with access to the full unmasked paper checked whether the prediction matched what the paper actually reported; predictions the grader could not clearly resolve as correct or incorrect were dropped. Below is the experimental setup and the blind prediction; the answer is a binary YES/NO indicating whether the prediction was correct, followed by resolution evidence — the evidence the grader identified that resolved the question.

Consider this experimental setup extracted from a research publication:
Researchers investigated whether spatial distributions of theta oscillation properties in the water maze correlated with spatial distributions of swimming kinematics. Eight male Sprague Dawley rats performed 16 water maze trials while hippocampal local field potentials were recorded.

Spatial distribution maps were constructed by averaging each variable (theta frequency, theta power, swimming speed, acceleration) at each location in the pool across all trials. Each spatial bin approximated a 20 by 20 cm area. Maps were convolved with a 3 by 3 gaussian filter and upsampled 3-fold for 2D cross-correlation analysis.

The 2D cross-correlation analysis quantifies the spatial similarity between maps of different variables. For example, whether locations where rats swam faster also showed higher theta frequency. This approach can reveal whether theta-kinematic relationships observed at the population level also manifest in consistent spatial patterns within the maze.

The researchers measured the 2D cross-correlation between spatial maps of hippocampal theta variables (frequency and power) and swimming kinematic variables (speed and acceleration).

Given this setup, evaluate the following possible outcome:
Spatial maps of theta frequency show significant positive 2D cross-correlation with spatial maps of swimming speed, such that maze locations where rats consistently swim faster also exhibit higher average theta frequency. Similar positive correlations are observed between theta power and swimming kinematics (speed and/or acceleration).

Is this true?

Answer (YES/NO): NO